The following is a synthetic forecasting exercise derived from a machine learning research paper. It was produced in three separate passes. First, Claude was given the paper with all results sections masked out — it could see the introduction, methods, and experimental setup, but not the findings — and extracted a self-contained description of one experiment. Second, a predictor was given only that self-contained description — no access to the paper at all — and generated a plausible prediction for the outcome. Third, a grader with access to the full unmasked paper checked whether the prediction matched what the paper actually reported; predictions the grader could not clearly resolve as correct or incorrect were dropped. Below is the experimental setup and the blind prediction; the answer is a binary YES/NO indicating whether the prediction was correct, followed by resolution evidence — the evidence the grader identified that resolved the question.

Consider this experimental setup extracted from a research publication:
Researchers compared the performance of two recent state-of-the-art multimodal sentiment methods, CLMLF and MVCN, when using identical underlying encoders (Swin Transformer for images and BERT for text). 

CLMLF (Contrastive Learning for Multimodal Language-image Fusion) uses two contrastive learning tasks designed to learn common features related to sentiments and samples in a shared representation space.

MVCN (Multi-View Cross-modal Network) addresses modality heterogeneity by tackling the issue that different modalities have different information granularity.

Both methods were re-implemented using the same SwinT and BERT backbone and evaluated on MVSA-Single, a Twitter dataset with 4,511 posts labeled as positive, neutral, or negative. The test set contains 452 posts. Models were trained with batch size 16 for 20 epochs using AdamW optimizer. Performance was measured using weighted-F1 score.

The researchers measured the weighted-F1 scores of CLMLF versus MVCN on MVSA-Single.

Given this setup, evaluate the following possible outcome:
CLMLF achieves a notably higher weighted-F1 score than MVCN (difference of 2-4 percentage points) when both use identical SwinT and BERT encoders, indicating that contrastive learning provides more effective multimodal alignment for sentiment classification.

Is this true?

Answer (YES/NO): NO